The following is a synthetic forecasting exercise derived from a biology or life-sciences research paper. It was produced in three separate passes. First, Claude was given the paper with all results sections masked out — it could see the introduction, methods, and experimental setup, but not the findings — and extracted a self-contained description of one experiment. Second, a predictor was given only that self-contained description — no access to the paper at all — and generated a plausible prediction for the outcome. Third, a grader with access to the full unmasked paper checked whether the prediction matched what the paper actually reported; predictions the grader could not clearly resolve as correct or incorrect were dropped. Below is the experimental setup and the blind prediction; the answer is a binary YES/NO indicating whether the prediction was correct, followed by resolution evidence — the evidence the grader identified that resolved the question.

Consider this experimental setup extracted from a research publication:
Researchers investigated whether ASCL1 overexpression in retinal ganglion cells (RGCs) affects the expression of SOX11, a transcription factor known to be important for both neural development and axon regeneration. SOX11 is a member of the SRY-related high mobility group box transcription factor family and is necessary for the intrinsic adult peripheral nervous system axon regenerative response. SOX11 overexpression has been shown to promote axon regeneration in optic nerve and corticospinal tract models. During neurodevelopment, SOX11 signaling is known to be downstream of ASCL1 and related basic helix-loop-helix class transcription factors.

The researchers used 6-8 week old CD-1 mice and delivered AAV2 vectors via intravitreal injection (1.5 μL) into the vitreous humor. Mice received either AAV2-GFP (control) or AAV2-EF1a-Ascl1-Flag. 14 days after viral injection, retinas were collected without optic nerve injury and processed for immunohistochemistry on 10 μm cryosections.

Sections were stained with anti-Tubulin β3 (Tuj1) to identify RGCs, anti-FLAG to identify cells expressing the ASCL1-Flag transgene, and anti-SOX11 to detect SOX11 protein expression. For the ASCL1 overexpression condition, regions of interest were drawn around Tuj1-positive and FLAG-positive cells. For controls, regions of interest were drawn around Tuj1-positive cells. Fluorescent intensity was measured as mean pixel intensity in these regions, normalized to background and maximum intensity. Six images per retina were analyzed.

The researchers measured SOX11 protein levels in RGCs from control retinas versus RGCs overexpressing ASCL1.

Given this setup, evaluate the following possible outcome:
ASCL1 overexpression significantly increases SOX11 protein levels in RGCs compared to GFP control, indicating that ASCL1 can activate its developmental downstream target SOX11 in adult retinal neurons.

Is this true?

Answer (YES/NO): YES